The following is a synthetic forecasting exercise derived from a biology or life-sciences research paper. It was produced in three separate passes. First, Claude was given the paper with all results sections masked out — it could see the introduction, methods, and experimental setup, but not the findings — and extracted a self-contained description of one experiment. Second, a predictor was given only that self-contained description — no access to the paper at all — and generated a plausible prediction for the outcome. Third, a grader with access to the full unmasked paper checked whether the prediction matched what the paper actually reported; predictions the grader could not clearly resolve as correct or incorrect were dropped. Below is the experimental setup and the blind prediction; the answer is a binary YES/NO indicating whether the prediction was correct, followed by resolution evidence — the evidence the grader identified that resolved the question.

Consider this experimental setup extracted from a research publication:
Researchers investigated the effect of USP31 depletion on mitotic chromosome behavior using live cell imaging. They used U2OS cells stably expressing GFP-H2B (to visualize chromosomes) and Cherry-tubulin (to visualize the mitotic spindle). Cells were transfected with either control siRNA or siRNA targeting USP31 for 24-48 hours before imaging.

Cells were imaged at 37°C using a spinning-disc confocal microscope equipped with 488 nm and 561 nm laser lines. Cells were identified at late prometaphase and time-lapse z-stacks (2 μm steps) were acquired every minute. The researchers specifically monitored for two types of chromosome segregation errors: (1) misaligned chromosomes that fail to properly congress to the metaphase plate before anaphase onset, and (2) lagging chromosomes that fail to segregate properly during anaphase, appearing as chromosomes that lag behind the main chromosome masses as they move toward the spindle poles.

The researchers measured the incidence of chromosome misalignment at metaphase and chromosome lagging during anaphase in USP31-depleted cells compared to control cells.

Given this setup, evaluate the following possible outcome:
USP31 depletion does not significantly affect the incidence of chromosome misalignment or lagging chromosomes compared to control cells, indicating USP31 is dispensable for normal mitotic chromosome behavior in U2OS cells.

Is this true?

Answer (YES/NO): NO